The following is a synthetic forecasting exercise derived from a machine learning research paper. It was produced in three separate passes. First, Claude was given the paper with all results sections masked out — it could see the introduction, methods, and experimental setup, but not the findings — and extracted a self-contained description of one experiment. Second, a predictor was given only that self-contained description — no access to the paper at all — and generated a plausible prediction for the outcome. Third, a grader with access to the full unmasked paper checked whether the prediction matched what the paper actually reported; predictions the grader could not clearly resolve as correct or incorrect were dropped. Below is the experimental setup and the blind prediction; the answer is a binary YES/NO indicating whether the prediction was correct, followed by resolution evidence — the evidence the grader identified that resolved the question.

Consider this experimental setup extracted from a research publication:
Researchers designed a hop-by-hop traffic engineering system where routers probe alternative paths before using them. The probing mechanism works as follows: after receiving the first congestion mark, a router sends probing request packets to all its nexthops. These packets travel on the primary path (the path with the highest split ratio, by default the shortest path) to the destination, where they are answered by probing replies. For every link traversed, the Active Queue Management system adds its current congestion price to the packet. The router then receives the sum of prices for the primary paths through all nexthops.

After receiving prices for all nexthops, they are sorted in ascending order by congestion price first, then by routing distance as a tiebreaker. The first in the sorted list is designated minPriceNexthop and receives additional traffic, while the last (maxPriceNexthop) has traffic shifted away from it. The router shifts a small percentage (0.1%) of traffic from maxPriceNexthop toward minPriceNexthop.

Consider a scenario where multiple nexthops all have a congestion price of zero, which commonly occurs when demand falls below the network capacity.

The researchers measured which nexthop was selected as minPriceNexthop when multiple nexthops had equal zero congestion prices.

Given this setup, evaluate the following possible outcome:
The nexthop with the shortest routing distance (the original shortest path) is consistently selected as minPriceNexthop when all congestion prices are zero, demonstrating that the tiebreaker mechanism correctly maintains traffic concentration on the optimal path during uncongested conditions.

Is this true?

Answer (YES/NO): YES